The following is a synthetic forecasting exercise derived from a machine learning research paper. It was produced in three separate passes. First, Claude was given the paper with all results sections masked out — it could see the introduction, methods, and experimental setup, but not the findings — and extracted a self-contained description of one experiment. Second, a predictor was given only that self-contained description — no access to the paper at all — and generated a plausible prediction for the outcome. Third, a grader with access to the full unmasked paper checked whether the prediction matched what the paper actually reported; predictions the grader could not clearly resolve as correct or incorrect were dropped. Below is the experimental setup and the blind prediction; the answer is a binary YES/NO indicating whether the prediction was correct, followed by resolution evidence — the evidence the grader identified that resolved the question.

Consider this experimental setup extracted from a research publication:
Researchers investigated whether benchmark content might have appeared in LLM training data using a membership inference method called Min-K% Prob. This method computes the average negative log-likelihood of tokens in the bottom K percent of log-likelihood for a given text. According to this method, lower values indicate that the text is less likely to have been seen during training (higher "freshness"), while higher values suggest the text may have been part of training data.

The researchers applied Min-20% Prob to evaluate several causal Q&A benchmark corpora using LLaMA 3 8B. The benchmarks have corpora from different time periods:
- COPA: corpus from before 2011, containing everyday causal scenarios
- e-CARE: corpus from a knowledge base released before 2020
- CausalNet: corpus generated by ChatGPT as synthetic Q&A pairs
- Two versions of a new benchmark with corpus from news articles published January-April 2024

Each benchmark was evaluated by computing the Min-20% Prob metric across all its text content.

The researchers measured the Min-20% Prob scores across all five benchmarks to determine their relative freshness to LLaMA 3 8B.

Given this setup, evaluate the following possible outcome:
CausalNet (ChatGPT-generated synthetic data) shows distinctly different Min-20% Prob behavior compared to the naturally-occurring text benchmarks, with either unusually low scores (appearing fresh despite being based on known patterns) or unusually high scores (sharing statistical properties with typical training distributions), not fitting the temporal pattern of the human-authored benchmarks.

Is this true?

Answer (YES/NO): NO